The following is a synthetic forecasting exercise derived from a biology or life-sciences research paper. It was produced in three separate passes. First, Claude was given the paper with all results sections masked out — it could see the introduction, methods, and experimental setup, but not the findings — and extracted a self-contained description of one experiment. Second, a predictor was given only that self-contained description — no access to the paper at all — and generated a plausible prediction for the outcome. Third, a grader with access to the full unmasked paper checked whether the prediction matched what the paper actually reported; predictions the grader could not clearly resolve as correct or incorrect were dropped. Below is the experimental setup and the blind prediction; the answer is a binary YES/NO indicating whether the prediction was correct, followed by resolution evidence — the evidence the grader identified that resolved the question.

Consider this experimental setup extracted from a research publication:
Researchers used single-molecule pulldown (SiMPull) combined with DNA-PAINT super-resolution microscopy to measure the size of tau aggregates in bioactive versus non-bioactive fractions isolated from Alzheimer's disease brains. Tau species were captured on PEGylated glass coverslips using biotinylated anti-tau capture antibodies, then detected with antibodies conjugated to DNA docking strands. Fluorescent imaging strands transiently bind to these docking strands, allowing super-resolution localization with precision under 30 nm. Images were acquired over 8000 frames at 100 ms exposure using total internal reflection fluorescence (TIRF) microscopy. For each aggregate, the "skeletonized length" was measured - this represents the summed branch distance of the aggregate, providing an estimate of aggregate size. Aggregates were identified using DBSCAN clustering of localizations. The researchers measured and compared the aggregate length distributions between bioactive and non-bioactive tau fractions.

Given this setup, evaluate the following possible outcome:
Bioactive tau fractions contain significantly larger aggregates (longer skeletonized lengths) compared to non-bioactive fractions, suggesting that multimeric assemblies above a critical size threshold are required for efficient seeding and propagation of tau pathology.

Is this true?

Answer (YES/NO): NO